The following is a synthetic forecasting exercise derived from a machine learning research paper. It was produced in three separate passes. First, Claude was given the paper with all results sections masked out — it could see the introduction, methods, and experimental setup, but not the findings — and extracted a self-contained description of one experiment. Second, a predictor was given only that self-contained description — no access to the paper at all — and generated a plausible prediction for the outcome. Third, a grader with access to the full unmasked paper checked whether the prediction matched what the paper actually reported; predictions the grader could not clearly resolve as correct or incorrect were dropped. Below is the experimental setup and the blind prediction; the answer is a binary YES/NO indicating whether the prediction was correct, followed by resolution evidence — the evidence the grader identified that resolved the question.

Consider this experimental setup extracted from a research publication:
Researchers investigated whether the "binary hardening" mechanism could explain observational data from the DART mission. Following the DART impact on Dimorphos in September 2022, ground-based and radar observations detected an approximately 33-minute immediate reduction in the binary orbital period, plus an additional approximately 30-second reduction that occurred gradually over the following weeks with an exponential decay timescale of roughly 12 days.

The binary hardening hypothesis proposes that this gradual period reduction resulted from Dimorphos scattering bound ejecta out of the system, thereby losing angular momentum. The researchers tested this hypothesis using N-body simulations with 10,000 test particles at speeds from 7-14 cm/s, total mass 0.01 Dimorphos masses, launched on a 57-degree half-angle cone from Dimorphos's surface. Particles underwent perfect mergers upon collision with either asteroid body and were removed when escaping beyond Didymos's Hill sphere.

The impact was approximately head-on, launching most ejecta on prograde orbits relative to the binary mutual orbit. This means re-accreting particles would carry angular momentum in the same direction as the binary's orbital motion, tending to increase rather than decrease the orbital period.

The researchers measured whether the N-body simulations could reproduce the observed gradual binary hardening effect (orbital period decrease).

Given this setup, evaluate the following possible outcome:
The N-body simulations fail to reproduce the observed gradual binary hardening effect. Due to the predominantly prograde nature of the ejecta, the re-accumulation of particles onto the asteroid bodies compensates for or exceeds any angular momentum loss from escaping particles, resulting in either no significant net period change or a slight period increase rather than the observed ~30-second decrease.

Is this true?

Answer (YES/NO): YES